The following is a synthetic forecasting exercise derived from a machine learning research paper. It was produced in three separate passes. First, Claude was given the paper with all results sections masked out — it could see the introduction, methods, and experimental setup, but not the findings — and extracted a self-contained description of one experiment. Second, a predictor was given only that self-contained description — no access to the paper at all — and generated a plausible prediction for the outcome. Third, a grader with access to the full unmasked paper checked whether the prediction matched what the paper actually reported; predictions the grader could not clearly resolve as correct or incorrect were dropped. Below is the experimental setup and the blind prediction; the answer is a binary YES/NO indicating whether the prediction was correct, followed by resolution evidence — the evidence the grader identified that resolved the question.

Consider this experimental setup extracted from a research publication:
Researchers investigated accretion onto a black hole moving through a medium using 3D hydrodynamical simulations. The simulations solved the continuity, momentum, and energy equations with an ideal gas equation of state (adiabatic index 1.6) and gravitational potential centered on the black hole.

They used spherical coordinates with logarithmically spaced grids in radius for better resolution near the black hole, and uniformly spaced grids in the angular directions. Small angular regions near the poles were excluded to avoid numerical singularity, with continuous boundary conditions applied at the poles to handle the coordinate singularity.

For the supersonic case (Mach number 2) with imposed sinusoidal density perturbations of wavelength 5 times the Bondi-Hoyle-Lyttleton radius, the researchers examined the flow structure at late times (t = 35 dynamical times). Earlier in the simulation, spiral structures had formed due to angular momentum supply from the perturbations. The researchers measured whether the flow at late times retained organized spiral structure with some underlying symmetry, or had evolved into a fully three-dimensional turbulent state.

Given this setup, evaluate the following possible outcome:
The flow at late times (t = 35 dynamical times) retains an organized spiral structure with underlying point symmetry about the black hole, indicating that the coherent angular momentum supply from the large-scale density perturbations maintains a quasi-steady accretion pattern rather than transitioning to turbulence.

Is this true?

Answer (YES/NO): NO